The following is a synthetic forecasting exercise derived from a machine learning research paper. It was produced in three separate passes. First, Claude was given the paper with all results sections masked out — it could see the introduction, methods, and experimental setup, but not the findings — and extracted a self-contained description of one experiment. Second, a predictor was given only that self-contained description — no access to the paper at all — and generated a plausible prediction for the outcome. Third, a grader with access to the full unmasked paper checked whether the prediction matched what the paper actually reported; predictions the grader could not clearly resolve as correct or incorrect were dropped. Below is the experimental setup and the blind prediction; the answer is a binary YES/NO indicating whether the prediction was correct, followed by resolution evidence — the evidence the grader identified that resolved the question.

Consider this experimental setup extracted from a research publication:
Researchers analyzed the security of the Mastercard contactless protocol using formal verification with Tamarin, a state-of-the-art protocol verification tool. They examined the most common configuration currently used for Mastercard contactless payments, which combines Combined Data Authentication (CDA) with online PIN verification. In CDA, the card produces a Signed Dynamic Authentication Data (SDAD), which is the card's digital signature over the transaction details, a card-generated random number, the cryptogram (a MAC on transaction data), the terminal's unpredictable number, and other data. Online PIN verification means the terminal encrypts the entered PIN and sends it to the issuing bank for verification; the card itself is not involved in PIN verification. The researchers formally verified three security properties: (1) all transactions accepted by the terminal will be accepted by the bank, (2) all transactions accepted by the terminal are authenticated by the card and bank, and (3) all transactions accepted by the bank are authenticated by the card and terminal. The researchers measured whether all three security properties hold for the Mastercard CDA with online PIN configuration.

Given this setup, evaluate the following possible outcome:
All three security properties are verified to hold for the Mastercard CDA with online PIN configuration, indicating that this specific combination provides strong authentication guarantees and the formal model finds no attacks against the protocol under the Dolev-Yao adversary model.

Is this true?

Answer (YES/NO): YES